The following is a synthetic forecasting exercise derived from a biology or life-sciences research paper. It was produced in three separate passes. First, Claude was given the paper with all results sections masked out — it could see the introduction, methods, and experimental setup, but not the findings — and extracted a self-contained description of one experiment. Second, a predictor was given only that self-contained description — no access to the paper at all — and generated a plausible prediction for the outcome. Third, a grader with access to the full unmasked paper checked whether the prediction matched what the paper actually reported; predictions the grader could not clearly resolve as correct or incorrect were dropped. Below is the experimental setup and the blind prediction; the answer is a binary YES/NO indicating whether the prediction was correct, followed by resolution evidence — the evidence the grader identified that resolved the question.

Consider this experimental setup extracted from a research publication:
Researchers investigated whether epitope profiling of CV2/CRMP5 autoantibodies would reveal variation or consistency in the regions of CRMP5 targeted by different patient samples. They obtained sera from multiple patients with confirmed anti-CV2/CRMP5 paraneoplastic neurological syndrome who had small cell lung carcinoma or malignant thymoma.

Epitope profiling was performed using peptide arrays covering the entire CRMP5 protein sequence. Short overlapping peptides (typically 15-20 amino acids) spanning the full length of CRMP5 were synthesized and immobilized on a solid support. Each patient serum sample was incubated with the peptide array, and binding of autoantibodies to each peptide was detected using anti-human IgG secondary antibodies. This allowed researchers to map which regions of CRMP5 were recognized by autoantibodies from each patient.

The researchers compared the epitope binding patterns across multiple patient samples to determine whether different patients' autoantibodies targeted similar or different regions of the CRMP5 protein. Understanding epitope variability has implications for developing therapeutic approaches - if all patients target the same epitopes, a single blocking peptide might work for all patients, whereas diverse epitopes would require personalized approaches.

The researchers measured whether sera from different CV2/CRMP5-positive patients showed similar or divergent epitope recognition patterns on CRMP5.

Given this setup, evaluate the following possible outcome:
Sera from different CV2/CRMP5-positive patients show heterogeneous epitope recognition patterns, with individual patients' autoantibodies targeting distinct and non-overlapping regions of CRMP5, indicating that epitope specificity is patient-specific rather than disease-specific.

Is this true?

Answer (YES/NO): NO